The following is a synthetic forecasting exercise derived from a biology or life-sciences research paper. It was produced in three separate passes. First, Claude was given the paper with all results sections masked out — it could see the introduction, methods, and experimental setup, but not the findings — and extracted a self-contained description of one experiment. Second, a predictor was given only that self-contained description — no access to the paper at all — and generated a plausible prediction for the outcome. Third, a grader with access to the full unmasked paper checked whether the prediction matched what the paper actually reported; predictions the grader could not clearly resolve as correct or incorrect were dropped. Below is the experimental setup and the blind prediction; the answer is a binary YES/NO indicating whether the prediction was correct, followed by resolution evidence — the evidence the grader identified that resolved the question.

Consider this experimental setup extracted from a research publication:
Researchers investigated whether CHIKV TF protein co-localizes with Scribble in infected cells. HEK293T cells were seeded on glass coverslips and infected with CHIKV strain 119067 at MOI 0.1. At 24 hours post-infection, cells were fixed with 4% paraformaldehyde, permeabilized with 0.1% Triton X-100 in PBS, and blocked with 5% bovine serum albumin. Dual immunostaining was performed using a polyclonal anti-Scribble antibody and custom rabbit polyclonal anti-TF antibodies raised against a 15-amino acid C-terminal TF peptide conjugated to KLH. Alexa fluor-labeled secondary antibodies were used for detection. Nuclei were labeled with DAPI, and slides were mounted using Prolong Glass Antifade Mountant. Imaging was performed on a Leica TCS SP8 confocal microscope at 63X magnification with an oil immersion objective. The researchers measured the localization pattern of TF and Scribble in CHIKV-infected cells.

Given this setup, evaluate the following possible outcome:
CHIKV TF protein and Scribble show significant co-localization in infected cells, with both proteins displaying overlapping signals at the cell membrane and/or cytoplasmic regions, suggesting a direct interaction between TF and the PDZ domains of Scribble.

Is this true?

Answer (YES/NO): YES